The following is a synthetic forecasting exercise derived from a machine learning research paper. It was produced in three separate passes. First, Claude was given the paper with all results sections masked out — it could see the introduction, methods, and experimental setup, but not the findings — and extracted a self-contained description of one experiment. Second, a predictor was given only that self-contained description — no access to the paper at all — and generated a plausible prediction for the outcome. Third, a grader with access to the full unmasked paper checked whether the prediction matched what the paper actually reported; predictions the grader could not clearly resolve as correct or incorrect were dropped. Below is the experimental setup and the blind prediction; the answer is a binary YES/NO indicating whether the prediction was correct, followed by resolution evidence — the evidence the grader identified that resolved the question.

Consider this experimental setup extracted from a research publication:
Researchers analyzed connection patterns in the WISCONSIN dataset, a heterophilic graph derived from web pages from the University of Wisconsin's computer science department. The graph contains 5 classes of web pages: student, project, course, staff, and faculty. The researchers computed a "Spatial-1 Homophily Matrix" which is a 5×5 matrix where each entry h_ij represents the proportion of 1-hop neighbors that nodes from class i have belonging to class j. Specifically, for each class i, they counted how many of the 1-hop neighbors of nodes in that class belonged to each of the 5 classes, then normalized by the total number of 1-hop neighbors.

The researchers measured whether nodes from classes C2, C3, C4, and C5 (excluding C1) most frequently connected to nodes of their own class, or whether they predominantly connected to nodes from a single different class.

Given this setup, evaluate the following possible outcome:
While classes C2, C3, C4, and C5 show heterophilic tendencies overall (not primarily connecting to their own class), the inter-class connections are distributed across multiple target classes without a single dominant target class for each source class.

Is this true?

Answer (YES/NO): NO